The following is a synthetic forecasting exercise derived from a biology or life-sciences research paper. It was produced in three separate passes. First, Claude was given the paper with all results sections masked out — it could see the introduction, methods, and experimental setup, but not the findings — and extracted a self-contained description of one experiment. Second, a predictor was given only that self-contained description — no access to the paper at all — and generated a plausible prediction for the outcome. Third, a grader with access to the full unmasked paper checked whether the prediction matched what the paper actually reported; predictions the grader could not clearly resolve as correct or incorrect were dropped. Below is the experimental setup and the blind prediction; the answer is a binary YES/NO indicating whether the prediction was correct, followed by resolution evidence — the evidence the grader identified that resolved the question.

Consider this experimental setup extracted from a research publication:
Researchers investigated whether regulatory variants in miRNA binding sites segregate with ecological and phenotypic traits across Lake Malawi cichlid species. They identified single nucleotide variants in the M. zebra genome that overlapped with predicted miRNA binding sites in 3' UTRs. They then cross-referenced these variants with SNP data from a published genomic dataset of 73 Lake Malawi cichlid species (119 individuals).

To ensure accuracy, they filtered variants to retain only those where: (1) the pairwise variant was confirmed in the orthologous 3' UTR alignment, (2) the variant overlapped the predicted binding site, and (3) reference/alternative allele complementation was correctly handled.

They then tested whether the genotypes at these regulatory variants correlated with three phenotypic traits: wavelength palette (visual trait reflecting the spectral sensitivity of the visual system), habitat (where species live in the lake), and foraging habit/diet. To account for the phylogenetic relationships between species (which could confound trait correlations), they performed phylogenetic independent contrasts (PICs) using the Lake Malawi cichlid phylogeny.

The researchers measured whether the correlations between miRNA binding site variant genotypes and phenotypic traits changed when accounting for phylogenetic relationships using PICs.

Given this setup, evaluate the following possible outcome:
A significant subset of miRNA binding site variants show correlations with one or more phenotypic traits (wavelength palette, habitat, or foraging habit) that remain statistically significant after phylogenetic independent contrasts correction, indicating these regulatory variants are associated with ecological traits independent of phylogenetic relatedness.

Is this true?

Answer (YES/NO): NO